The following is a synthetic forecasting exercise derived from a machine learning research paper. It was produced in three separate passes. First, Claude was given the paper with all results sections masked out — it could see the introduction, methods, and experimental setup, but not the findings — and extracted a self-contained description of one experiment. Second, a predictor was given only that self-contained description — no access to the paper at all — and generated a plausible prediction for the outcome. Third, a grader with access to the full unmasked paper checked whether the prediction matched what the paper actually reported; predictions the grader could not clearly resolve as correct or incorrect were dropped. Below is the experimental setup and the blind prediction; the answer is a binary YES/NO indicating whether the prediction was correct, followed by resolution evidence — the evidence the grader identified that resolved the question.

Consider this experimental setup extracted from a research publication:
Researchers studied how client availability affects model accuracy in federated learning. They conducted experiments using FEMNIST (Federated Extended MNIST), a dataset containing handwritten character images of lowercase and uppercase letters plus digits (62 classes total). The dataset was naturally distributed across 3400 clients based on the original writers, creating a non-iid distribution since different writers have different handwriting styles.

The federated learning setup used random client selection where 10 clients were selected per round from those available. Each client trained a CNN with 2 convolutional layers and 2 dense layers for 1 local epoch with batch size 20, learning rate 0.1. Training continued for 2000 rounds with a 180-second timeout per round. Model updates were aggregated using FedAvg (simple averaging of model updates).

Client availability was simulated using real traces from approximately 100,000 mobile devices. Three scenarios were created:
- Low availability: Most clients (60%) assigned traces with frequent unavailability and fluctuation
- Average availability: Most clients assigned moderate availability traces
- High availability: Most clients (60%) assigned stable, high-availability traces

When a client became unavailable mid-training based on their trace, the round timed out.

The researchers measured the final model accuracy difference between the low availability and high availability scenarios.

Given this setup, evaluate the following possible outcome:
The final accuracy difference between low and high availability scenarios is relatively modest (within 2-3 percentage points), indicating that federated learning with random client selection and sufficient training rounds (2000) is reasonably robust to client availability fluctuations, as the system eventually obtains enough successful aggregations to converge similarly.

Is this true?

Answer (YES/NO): NO